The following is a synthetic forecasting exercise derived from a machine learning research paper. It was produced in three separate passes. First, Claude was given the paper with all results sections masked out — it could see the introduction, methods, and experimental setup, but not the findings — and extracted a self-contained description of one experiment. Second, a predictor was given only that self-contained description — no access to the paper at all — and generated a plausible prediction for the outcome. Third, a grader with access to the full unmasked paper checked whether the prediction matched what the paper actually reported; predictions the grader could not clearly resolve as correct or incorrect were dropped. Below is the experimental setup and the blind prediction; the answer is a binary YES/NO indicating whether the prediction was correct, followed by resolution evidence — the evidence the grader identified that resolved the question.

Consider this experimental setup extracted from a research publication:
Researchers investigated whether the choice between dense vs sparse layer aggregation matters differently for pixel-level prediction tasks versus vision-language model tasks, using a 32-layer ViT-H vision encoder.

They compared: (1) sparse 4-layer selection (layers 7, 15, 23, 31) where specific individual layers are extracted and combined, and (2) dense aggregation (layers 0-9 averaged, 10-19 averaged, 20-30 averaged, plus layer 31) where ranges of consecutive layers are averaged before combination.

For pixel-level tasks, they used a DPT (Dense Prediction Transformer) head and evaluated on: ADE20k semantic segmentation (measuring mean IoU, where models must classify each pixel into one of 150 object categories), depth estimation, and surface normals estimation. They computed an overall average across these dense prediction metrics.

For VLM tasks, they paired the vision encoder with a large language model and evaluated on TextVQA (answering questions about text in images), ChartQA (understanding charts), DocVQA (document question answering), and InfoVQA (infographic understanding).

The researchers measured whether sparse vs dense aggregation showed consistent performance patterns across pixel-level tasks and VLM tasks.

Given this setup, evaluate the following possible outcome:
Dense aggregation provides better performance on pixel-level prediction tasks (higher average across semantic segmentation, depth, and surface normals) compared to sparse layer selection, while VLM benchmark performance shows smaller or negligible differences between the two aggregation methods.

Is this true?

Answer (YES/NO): NO